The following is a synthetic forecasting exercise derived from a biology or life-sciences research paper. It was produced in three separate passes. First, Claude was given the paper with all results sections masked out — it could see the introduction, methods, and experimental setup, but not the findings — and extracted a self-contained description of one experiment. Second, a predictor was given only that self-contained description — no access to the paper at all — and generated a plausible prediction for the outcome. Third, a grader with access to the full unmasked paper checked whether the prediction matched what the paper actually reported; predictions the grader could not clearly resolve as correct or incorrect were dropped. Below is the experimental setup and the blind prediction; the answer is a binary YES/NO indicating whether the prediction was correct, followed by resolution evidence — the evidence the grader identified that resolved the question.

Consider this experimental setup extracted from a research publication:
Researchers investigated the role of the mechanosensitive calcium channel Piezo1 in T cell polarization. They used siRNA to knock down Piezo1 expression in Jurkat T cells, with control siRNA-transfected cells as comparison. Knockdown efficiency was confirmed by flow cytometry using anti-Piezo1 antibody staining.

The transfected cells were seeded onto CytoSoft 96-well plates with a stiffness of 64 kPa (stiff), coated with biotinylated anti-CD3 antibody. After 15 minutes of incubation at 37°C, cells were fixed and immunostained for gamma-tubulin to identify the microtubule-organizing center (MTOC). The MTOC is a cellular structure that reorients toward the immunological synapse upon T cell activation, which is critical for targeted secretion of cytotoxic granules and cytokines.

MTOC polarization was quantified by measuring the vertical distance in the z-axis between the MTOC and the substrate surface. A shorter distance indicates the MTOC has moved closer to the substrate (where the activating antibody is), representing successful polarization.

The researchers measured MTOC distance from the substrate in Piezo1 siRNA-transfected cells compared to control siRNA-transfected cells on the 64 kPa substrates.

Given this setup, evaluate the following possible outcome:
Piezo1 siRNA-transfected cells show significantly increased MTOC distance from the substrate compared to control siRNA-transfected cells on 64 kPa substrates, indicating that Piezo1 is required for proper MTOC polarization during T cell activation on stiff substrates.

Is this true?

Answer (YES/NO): YES